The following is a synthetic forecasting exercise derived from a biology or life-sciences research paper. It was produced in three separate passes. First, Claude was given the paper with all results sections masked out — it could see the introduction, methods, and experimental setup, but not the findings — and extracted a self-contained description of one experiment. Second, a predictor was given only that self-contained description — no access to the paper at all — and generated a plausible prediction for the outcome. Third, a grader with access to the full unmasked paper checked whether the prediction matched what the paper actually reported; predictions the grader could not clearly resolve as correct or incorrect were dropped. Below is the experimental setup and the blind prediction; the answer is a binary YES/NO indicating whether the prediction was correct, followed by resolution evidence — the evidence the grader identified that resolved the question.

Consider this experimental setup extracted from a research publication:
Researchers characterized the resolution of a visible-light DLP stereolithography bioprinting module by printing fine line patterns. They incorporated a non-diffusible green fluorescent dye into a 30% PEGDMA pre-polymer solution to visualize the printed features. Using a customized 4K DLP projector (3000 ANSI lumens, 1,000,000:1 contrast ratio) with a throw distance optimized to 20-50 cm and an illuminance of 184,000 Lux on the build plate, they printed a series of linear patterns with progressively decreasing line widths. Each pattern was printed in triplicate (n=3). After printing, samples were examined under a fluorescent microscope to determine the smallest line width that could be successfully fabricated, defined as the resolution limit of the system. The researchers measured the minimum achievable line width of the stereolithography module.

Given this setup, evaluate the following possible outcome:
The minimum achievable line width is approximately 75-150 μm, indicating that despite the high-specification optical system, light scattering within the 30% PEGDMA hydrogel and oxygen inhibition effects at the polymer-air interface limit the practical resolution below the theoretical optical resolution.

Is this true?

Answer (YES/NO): YES